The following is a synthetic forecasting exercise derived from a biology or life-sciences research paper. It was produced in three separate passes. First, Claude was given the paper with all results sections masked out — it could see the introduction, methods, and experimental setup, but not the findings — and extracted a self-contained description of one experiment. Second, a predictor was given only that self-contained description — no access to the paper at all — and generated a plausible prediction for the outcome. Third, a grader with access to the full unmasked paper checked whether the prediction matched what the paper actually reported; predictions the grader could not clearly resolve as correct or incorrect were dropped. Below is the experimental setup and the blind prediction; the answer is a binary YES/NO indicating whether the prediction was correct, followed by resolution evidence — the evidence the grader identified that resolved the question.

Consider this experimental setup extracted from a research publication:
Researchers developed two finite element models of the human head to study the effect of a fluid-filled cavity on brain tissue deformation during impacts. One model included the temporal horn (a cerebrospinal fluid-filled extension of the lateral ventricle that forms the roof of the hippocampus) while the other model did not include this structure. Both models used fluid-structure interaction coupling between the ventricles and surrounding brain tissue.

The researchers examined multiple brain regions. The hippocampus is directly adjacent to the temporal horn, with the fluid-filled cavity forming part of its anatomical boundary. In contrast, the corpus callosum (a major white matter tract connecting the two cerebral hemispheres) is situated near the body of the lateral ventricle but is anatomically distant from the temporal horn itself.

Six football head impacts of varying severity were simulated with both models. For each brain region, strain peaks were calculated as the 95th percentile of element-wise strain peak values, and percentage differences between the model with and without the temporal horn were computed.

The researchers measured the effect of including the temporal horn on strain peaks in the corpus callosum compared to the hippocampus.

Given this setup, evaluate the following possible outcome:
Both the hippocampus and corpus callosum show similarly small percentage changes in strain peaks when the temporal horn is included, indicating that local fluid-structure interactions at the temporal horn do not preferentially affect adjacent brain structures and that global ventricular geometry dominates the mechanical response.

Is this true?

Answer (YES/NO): NO